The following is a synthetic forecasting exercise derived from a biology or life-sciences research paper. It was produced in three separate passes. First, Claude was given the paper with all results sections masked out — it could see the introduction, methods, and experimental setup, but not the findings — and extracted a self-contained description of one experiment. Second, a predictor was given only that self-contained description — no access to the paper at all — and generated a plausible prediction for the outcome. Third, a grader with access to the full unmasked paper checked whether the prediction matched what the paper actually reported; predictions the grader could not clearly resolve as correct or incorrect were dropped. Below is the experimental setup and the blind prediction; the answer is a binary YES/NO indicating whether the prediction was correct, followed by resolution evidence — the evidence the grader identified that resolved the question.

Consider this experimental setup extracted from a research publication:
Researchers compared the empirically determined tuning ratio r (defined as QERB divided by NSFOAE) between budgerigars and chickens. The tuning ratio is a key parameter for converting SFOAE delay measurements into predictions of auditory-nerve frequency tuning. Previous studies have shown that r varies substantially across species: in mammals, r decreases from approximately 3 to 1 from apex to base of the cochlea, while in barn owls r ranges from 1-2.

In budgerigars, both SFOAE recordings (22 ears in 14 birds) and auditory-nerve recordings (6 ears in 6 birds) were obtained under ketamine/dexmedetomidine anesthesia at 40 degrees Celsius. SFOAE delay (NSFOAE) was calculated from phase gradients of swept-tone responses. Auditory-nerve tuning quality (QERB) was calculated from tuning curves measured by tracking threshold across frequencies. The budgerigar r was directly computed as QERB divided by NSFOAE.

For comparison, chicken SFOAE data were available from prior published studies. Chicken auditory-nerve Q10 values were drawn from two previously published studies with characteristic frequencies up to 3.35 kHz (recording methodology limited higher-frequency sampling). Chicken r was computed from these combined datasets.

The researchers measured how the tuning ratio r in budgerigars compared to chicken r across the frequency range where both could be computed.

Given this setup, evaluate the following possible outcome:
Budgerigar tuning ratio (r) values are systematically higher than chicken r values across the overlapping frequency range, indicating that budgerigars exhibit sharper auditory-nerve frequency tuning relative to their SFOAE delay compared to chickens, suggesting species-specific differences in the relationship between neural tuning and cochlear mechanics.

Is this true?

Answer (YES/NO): NO